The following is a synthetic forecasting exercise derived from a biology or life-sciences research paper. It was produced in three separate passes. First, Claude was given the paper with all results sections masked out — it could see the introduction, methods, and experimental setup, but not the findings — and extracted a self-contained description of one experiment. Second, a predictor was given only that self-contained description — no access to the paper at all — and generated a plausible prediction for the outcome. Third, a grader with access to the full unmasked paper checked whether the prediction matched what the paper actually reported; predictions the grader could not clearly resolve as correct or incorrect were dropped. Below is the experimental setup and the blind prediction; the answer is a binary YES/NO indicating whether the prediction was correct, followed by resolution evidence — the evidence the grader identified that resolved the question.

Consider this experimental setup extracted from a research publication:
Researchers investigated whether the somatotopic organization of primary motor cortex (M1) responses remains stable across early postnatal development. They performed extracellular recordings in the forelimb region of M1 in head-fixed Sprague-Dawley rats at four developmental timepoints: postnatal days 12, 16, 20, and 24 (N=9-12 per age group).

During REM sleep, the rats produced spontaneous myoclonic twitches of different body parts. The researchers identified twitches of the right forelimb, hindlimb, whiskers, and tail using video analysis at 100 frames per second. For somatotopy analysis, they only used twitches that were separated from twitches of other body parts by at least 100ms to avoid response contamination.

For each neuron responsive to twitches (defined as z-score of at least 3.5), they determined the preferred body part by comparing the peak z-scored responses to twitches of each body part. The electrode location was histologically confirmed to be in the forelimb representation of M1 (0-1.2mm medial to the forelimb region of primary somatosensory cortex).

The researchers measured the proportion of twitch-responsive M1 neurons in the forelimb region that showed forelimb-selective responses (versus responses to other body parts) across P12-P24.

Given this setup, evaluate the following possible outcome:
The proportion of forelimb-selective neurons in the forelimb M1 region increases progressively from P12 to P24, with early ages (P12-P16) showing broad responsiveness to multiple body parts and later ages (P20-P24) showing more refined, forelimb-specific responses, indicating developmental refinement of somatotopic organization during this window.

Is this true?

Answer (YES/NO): NO